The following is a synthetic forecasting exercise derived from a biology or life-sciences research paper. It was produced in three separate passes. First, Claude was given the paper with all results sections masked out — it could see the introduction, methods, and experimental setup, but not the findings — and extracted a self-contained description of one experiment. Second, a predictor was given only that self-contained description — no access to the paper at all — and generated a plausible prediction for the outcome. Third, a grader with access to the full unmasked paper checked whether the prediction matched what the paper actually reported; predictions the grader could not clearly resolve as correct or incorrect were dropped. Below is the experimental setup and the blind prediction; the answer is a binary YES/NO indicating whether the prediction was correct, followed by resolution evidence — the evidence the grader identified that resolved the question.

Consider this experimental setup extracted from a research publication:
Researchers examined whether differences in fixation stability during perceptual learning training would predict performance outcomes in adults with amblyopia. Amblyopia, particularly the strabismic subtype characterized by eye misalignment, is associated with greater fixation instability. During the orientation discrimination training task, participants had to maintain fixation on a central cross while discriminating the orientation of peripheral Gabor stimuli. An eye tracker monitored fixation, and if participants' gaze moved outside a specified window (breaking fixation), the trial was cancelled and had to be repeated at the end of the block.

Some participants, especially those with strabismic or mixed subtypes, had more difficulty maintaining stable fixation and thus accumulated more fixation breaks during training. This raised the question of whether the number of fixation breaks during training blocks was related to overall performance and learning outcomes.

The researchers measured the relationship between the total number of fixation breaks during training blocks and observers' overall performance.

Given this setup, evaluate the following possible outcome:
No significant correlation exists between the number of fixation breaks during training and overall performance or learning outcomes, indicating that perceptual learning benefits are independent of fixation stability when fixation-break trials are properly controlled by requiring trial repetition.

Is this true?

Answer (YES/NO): YES